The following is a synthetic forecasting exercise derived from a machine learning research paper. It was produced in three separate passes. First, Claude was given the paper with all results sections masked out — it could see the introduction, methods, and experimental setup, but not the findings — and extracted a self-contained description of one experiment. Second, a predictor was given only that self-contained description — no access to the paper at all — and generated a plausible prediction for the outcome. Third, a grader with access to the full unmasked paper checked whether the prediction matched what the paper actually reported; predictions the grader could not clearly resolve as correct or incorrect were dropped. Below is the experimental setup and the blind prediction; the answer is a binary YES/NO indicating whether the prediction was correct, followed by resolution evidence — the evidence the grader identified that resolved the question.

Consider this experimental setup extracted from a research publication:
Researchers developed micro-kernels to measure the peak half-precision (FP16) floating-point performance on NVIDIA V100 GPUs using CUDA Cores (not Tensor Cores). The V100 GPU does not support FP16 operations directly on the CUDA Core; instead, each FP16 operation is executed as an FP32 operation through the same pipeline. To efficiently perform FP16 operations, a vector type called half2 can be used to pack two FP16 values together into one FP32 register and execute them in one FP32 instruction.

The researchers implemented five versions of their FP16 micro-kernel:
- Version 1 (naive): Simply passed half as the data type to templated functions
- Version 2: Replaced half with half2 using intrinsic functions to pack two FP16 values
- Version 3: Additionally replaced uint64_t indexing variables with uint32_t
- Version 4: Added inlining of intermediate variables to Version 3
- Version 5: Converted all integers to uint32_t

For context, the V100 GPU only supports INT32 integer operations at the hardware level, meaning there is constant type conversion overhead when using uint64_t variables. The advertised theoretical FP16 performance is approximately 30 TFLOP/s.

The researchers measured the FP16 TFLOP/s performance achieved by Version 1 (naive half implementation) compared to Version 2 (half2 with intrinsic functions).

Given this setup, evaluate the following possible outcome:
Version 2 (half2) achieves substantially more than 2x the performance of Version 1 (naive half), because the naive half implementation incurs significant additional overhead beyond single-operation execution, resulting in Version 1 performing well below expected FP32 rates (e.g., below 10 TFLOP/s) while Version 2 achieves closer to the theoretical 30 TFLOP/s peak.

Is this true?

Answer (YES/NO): NO